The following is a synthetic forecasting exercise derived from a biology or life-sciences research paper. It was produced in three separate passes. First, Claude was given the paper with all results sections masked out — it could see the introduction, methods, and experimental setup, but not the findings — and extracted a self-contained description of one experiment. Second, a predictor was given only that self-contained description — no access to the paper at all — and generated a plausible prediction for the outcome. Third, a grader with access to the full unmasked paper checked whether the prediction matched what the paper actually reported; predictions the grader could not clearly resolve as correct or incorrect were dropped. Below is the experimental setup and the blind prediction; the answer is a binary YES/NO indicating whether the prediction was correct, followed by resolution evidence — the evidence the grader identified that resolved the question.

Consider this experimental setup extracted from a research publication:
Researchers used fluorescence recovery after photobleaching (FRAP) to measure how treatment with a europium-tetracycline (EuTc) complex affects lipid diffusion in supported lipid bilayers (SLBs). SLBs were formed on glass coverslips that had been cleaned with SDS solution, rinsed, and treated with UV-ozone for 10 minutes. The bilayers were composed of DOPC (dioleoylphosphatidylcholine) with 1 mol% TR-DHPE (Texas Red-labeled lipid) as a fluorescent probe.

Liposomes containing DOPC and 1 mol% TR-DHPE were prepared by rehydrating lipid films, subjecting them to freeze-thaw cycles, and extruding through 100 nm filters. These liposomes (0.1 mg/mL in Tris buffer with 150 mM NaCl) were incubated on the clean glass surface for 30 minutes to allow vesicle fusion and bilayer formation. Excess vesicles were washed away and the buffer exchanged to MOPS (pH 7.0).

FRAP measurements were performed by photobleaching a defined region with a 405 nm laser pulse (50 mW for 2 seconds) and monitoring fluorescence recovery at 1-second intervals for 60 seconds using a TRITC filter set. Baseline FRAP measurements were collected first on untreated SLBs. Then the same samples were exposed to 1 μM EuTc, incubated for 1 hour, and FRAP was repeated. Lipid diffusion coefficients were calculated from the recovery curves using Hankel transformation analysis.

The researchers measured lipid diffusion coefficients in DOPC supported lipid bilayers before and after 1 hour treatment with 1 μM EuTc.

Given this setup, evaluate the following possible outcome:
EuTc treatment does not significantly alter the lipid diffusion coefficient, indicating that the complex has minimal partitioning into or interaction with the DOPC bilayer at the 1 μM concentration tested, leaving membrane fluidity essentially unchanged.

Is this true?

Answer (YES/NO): NO